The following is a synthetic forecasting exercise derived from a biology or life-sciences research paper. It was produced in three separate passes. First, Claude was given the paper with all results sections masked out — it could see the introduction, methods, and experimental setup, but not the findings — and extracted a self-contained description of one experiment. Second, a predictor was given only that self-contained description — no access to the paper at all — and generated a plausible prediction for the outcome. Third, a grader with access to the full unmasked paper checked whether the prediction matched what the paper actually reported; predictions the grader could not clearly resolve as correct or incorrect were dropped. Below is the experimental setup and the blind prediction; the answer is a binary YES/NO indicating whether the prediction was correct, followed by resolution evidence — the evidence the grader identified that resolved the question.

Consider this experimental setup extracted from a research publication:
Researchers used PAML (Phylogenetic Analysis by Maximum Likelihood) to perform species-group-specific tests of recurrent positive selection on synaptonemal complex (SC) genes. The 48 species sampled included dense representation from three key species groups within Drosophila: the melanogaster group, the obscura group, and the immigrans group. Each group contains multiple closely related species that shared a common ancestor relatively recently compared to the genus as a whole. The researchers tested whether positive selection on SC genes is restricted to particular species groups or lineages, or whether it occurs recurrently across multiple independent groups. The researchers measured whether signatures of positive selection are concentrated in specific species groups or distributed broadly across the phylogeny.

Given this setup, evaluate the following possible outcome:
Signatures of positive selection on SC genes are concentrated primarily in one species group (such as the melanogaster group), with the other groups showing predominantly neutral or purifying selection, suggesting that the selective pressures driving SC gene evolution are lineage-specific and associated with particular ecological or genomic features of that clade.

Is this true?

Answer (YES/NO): NO